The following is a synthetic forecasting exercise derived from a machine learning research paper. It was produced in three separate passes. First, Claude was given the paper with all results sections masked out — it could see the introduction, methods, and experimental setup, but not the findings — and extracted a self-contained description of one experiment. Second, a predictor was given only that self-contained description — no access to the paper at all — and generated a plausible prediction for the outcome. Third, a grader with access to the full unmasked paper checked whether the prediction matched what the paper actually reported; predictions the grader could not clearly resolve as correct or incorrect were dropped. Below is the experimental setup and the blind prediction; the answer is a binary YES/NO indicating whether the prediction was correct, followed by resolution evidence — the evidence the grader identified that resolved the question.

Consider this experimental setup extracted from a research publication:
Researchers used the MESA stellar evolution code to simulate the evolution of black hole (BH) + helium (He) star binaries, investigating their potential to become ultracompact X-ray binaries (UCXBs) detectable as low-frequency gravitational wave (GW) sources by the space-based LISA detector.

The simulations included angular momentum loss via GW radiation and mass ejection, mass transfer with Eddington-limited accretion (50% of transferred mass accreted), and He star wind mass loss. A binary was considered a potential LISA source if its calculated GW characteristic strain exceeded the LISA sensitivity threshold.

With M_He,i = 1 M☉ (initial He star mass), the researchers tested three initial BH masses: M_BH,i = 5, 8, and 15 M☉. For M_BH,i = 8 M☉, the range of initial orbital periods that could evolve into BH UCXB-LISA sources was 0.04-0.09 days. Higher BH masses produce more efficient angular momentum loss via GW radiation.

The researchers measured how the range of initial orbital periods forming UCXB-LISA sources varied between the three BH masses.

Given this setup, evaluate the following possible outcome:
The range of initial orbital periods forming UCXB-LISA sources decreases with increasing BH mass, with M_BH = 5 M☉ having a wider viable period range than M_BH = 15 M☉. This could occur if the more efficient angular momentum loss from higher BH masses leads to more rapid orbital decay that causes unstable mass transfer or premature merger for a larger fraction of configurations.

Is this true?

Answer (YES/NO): NO